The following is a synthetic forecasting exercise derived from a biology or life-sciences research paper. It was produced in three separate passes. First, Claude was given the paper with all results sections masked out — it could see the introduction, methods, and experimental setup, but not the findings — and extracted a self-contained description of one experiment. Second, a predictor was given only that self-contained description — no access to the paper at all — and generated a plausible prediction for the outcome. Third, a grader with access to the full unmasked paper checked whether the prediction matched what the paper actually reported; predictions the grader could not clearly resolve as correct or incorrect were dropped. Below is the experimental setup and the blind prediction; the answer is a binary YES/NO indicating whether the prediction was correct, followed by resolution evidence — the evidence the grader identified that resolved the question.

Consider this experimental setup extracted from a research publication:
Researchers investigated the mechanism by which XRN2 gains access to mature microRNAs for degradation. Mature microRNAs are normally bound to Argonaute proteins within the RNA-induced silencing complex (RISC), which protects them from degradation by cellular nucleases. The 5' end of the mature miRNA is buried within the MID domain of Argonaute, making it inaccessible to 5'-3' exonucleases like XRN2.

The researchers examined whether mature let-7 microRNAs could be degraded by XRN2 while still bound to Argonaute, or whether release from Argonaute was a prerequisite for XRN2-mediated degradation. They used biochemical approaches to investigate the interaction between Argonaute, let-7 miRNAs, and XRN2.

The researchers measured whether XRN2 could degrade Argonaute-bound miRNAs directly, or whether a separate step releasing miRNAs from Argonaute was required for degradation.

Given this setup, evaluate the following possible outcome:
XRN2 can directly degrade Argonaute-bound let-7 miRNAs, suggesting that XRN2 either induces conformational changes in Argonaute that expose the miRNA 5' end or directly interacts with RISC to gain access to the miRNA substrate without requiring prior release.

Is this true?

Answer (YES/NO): NO